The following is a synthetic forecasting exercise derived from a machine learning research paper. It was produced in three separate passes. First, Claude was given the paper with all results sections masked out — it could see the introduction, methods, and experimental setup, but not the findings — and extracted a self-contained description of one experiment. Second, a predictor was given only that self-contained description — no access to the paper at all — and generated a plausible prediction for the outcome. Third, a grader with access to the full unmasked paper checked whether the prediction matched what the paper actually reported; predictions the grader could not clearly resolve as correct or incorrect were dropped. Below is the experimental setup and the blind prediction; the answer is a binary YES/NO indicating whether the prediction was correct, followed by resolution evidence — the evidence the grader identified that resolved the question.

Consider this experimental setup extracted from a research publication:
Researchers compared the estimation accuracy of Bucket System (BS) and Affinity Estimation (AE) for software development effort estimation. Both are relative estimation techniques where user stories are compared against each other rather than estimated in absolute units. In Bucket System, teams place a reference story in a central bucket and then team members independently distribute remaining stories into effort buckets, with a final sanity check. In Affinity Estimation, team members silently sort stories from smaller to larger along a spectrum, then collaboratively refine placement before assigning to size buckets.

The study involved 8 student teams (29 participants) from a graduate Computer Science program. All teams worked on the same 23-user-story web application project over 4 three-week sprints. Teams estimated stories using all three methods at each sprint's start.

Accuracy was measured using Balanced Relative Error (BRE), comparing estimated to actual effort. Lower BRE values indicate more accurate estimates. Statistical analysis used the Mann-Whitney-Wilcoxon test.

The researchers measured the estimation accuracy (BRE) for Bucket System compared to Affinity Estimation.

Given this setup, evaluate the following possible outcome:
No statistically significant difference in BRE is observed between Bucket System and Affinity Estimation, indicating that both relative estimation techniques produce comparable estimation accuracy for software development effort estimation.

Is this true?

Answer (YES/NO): YES